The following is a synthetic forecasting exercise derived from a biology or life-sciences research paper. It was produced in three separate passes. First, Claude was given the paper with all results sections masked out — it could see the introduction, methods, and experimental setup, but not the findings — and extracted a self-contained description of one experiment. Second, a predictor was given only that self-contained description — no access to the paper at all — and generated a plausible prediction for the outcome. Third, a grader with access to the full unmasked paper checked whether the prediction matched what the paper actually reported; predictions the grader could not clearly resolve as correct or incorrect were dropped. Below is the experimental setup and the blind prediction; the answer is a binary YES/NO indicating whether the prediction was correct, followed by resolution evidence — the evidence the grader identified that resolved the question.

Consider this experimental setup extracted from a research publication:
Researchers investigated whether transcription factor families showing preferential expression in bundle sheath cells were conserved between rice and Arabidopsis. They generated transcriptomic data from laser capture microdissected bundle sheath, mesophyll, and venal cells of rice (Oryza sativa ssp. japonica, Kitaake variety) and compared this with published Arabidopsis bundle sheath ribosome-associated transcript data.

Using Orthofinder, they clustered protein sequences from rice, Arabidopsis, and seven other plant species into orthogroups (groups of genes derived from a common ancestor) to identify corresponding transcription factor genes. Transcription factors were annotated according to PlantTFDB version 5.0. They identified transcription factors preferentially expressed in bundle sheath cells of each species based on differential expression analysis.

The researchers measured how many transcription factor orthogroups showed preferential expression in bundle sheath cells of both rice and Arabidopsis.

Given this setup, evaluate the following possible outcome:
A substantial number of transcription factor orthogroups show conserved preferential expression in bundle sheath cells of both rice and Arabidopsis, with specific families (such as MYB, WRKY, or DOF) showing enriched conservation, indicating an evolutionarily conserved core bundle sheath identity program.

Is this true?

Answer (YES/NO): NO